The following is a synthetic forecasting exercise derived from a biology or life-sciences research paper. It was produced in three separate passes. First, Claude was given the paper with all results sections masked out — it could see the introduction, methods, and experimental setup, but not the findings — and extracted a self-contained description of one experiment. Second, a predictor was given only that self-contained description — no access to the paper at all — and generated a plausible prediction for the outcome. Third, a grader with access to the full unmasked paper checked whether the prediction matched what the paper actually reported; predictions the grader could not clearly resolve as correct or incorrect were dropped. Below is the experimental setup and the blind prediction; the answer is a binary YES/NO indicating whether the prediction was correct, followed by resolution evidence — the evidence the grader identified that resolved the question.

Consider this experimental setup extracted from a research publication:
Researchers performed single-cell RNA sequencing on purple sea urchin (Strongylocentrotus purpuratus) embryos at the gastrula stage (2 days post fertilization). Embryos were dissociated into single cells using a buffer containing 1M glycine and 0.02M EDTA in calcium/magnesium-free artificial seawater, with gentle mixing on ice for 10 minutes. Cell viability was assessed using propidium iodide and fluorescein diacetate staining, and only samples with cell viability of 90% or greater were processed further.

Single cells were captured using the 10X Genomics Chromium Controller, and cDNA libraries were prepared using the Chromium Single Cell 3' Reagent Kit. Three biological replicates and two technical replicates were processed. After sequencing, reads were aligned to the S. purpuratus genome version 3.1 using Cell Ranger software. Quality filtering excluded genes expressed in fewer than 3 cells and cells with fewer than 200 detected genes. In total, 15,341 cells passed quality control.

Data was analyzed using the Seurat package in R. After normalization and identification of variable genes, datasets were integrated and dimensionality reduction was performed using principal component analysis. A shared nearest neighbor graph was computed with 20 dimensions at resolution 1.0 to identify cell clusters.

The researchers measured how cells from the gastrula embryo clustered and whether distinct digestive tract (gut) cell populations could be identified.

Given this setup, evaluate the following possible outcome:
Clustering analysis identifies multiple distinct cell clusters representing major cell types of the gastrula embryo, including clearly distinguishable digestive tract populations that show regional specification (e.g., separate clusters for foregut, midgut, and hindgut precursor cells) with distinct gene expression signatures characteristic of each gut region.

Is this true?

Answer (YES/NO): YES